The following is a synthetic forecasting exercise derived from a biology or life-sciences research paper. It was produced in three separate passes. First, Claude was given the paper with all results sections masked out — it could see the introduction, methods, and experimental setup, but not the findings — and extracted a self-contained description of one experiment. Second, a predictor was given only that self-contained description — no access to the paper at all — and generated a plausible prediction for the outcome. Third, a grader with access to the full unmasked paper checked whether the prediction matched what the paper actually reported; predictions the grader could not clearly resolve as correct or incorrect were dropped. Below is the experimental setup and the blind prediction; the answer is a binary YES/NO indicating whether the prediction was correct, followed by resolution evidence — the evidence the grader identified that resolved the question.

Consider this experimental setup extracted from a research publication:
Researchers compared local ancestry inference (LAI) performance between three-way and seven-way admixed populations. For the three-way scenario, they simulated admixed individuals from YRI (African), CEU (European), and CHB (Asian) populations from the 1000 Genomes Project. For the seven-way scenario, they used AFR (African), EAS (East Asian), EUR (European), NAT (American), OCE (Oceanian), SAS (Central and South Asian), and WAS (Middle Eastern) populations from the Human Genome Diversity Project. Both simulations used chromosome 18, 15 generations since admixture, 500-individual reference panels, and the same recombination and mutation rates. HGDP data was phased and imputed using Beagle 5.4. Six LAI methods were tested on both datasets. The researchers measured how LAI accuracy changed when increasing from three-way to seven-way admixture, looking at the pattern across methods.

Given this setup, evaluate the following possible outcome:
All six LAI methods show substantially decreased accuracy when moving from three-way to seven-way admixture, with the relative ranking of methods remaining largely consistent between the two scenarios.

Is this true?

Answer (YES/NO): NO